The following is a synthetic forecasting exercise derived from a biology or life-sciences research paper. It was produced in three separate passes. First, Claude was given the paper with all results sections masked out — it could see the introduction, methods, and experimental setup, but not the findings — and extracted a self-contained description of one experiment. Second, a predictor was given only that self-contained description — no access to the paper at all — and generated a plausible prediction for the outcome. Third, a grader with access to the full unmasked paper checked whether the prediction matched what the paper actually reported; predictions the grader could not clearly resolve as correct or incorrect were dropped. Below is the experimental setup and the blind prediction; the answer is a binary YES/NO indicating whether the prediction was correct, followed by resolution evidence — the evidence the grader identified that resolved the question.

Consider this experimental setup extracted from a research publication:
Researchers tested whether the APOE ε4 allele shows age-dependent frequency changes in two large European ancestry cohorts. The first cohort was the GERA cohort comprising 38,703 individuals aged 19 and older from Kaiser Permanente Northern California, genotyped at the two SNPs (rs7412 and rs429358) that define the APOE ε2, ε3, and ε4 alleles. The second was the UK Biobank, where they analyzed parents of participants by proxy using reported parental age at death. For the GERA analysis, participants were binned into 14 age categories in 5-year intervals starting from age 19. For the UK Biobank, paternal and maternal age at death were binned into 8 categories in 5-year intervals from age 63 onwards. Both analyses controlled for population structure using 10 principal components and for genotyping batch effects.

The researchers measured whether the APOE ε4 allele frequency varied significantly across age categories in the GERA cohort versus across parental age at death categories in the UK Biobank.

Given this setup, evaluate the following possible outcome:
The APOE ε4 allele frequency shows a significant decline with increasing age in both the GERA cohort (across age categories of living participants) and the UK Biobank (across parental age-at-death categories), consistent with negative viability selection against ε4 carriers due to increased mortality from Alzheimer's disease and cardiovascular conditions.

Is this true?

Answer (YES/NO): NO